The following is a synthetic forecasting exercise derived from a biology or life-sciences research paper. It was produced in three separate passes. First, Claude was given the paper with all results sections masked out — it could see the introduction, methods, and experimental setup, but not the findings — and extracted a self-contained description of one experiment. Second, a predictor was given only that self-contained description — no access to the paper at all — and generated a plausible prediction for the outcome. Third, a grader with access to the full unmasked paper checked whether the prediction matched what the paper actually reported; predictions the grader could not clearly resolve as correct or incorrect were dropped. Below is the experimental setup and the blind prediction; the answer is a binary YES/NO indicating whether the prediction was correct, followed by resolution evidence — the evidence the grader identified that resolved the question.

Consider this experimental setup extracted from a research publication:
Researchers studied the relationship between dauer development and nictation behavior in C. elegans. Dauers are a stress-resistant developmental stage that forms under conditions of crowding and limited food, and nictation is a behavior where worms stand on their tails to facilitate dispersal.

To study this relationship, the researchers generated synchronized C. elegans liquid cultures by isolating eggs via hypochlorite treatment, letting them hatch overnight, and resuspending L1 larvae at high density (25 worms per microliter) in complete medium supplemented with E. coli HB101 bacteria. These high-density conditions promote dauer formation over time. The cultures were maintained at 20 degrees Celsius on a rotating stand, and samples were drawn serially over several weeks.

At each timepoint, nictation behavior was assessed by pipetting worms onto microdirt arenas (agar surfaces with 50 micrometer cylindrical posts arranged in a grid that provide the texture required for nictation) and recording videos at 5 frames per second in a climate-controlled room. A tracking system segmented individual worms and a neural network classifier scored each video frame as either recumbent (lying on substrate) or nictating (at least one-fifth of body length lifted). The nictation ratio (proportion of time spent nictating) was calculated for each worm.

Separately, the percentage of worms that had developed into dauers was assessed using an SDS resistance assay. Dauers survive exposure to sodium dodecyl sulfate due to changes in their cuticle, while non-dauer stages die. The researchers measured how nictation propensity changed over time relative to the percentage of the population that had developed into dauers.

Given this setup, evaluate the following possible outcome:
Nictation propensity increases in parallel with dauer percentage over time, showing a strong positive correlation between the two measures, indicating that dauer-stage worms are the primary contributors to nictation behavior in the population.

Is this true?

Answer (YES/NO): YES